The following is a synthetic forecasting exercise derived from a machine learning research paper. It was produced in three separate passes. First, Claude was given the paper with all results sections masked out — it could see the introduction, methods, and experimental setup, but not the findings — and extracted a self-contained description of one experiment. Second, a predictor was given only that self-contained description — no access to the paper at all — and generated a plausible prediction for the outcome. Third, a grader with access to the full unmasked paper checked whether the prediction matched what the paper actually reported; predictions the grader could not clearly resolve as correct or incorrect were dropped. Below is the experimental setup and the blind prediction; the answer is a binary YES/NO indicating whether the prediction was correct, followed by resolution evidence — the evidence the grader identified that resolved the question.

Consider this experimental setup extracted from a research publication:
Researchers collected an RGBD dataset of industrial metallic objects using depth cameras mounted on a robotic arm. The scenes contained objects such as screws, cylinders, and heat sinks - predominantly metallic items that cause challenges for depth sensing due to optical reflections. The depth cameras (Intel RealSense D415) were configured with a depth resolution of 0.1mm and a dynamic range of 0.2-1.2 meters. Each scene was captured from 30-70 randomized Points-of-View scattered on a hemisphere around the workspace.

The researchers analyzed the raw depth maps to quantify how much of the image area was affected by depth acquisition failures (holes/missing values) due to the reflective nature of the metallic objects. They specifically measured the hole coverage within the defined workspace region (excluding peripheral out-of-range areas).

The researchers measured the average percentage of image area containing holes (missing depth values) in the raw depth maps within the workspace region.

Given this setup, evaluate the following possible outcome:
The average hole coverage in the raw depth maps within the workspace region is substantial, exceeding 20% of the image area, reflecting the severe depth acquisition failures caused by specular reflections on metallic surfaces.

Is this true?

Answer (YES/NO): NO